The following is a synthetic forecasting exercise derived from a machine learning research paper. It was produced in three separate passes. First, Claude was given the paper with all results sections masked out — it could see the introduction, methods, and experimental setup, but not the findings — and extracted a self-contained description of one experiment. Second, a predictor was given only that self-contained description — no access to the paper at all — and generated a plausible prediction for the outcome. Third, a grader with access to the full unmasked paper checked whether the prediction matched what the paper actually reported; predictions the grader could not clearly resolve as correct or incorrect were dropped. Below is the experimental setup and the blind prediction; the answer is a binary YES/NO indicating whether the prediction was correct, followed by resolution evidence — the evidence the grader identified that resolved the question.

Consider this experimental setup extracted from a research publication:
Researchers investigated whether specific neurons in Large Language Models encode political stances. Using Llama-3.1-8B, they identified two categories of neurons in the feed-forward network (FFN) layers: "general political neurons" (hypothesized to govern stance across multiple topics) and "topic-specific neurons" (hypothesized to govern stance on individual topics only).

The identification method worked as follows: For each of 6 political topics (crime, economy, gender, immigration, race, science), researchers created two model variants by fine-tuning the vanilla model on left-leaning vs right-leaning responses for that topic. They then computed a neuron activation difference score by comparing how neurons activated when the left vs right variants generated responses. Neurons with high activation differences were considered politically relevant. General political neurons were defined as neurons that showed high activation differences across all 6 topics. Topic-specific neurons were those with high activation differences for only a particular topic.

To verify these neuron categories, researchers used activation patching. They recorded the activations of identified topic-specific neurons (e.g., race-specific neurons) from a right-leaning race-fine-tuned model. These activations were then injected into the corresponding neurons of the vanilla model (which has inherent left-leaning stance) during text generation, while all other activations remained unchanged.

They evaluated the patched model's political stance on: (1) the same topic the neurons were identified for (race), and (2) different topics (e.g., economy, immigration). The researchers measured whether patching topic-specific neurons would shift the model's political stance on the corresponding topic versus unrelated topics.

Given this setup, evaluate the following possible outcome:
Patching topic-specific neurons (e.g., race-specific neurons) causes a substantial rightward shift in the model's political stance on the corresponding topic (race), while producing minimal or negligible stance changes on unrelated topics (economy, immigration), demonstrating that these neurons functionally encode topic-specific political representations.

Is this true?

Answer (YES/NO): YES